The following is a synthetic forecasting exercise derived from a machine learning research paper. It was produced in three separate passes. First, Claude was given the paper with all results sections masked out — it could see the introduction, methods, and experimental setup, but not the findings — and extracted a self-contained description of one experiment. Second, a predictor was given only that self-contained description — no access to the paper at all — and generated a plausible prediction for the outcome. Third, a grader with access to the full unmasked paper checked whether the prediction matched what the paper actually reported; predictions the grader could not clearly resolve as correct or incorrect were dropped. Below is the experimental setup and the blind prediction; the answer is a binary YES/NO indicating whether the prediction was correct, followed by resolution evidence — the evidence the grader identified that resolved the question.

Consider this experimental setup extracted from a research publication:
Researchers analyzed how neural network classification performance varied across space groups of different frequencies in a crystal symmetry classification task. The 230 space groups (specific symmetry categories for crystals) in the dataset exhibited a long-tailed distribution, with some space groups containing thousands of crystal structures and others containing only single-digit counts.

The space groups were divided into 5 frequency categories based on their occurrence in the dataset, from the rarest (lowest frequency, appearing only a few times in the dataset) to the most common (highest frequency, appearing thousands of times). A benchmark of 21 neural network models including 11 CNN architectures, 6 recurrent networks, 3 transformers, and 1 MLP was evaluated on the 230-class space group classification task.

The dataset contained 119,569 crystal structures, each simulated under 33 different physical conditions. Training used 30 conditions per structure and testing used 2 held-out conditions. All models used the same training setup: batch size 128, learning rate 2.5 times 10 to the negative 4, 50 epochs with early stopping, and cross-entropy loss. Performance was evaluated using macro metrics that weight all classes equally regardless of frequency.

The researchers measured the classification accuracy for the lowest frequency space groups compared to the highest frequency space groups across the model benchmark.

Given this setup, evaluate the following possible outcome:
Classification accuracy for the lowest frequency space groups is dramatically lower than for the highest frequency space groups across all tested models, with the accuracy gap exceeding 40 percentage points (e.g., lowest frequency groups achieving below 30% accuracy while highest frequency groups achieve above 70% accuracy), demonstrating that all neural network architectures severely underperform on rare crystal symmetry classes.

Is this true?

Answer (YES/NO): NO